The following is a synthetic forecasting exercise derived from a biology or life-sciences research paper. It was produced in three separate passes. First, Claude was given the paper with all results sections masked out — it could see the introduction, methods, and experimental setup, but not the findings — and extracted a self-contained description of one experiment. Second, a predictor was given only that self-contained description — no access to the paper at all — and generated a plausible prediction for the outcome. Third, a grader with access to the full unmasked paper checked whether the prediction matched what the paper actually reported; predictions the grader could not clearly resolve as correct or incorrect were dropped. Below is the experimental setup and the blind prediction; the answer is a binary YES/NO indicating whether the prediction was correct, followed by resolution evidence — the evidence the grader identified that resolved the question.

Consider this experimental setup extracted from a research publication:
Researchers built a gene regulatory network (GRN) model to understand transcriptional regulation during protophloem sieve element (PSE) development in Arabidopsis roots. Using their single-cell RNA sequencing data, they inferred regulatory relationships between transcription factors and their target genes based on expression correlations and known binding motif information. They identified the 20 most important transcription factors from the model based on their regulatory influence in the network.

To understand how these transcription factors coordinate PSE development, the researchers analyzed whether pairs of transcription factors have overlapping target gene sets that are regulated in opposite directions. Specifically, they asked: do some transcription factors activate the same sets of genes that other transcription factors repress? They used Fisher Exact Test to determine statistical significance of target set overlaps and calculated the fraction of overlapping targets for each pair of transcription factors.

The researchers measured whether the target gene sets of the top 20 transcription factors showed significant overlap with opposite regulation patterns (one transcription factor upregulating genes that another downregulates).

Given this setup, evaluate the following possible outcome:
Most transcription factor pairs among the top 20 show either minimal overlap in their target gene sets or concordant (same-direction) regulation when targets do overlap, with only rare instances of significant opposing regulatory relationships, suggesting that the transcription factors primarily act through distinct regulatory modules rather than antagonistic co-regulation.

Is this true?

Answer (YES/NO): NO